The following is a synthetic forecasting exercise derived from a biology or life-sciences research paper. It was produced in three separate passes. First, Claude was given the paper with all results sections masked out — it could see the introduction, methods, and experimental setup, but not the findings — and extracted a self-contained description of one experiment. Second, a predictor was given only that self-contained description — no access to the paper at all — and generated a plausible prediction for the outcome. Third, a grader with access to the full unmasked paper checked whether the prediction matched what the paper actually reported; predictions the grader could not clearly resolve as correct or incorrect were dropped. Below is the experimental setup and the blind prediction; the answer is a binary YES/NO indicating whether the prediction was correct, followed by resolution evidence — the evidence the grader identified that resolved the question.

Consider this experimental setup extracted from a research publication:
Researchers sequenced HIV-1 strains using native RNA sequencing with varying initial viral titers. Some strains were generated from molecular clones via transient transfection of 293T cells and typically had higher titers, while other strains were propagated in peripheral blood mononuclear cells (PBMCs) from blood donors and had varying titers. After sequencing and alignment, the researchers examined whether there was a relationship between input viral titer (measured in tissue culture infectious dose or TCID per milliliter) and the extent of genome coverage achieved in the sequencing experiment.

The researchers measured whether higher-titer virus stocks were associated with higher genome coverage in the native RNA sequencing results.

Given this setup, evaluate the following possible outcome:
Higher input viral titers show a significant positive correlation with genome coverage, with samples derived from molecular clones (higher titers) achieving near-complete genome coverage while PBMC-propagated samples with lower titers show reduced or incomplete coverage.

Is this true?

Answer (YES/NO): NO